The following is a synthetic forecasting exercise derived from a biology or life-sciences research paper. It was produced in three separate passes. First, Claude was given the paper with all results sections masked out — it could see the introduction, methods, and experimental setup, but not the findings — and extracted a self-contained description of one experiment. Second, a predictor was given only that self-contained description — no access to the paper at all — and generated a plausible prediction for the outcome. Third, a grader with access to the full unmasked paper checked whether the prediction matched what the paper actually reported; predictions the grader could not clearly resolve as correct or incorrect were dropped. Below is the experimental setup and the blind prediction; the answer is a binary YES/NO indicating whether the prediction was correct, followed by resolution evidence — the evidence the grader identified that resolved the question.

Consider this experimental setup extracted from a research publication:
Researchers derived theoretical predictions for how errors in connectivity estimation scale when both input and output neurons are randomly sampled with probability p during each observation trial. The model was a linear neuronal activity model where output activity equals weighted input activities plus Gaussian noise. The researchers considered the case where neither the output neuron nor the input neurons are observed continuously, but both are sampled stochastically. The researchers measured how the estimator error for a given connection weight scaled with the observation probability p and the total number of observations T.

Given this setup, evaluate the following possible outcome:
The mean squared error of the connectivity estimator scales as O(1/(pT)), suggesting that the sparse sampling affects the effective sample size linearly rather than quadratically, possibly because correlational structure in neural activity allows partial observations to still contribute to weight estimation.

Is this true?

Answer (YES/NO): NO